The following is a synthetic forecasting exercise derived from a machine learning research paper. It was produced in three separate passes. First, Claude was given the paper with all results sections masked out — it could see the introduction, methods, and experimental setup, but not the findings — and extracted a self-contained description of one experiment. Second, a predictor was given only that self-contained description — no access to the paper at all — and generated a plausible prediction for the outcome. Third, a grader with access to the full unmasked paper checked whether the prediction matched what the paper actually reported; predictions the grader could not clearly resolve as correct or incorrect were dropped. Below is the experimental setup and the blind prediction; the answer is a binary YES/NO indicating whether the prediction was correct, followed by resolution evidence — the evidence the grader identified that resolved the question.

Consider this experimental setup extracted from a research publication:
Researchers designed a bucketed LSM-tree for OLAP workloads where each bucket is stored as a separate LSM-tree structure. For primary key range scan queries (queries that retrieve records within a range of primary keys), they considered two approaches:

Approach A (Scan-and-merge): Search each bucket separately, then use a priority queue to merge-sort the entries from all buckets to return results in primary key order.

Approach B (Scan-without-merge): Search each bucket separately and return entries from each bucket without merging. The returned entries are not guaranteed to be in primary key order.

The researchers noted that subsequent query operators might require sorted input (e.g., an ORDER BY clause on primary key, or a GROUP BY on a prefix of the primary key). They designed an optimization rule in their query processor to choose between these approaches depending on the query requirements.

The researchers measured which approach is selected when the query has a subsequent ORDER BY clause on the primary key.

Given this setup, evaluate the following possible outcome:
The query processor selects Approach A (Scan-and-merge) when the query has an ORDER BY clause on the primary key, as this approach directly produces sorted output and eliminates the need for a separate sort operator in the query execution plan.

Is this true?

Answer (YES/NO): YES